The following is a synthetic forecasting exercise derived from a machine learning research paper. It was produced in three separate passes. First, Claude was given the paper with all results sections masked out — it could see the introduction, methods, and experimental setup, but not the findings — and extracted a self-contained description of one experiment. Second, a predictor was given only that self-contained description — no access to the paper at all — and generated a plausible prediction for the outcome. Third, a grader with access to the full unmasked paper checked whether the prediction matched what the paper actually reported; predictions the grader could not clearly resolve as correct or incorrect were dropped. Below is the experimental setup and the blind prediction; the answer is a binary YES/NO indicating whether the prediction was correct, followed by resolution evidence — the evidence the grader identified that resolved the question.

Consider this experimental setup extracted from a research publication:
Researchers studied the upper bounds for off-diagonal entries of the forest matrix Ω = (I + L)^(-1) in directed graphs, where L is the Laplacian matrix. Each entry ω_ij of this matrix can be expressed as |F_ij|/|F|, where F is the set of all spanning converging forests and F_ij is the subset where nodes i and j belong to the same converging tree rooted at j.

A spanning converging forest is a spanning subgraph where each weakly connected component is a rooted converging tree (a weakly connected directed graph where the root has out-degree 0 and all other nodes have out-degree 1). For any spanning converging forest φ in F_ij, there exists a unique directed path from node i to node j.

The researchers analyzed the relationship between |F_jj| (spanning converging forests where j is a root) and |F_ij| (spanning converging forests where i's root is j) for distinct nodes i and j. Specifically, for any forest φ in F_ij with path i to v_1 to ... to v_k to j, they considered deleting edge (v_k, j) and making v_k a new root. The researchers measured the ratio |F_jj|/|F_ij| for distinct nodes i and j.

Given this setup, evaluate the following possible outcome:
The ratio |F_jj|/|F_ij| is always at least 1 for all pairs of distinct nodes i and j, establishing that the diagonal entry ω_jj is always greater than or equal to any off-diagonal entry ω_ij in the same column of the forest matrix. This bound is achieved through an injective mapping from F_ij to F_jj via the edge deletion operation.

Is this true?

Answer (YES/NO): NO